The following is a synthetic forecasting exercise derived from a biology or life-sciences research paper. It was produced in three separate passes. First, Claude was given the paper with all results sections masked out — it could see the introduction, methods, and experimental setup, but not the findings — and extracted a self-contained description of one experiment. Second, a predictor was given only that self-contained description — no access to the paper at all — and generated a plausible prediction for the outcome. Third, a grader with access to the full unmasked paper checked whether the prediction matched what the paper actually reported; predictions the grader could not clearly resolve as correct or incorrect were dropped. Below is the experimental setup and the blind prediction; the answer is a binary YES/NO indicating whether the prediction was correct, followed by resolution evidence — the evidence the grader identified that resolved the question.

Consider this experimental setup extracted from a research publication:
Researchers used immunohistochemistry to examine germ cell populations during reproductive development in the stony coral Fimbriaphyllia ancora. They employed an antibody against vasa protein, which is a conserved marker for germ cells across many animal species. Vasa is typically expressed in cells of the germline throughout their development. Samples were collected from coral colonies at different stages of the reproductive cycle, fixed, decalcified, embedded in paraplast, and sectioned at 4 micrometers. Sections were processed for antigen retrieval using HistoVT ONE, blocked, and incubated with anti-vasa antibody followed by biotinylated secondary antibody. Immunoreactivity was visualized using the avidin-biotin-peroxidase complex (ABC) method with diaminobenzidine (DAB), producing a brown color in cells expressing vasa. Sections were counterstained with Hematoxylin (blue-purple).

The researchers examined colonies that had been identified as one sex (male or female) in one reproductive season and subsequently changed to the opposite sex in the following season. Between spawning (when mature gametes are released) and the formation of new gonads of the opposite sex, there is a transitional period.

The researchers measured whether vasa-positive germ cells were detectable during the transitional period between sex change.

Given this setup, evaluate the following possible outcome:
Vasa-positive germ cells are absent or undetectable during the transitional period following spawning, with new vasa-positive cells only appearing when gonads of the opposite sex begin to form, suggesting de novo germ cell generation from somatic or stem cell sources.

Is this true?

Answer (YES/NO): NO